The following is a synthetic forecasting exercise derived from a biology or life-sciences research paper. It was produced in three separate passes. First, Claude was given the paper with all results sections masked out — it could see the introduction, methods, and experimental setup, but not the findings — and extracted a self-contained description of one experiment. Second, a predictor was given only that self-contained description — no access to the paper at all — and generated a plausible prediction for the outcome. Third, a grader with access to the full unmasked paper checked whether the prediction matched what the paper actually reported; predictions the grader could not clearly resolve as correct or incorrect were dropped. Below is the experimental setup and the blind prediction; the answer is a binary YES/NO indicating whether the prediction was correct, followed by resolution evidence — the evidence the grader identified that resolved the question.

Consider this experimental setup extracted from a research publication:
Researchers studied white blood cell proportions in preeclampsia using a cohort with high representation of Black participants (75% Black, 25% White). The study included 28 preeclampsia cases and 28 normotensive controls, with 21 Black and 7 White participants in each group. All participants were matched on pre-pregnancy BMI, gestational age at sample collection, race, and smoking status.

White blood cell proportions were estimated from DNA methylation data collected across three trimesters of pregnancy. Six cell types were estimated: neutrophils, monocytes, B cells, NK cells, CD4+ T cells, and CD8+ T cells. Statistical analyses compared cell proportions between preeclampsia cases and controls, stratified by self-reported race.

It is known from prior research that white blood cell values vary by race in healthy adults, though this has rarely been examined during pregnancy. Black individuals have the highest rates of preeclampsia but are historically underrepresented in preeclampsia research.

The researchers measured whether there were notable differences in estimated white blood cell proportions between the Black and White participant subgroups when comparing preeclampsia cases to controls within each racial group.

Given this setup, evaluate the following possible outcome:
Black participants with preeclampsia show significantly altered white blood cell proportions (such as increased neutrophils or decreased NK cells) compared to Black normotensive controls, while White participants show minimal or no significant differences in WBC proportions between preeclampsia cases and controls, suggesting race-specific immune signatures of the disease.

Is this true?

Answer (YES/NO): NO